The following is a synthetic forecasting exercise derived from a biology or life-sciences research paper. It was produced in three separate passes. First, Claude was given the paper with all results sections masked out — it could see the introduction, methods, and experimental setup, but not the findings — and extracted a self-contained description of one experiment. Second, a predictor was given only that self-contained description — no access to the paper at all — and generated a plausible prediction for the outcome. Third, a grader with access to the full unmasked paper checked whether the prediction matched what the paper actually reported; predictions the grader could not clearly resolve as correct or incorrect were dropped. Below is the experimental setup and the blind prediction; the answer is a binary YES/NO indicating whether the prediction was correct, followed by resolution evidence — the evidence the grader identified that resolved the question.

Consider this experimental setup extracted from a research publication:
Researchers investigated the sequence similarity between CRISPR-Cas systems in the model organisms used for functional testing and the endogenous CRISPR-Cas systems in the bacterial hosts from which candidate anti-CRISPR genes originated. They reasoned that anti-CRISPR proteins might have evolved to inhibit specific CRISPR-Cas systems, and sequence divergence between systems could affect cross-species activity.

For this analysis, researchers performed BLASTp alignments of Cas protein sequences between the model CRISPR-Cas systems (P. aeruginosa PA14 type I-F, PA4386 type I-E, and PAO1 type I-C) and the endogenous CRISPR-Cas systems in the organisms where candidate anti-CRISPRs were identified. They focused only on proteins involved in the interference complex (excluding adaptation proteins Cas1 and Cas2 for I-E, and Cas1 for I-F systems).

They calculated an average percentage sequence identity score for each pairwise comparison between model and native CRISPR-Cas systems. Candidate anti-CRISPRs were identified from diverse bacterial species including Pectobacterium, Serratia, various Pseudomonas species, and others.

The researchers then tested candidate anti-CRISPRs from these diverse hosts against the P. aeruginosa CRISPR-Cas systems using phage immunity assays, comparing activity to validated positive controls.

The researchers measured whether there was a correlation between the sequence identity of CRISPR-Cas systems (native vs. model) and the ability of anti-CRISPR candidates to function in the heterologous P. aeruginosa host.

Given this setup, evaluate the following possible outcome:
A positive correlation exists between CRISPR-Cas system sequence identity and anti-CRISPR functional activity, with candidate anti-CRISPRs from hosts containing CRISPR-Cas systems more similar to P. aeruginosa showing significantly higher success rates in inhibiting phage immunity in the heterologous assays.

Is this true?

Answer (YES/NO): YES